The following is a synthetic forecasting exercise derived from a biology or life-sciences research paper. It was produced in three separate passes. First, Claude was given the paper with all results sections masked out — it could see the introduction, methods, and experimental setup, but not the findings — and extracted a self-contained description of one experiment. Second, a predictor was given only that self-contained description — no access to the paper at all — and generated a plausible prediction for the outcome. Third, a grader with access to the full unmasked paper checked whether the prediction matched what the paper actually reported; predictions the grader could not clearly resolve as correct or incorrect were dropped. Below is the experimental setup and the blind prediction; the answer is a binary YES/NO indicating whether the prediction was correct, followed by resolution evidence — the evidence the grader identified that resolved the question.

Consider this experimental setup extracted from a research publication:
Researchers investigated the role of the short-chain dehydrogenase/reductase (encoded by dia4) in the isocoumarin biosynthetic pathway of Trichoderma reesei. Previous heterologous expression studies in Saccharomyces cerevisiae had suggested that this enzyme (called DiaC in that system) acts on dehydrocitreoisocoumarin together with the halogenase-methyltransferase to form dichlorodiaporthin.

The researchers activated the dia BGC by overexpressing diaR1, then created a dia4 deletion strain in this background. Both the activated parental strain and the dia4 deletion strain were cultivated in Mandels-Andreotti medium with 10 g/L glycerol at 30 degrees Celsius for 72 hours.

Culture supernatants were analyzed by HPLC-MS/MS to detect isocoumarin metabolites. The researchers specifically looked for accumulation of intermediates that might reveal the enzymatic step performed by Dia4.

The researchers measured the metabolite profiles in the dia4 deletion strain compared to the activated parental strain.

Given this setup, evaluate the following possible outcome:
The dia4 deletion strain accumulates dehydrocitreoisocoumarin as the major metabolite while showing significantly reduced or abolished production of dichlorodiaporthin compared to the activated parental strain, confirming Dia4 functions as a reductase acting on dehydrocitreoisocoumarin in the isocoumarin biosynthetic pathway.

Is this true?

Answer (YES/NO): NO